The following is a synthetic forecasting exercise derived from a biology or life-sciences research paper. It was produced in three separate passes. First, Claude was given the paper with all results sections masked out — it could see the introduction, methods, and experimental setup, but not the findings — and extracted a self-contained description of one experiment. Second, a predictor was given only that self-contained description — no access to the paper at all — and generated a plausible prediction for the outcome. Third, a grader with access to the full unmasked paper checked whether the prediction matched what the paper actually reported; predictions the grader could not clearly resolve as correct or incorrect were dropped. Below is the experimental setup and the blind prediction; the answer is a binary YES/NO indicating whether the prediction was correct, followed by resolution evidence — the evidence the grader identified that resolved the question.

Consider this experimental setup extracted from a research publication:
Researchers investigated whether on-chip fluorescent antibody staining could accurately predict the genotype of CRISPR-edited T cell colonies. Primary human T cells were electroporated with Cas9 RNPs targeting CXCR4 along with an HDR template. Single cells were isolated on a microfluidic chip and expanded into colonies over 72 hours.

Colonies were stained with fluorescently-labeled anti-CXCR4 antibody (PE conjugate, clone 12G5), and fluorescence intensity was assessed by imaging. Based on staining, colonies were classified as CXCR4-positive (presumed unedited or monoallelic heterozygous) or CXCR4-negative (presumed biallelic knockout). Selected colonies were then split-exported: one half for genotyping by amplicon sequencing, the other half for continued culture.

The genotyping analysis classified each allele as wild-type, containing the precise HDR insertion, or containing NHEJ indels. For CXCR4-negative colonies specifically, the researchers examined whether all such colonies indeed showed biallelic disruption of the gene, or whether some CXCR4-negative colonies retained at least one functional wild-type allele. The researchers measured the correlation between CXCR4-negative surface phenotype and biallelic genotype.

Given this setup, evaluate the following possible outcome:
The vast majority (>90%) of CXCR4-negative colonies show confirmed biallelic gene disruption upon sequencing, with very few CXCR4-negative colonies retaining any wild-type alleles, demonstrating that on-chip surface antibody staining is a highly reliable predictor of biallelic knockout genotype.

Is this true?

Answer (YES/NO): NO